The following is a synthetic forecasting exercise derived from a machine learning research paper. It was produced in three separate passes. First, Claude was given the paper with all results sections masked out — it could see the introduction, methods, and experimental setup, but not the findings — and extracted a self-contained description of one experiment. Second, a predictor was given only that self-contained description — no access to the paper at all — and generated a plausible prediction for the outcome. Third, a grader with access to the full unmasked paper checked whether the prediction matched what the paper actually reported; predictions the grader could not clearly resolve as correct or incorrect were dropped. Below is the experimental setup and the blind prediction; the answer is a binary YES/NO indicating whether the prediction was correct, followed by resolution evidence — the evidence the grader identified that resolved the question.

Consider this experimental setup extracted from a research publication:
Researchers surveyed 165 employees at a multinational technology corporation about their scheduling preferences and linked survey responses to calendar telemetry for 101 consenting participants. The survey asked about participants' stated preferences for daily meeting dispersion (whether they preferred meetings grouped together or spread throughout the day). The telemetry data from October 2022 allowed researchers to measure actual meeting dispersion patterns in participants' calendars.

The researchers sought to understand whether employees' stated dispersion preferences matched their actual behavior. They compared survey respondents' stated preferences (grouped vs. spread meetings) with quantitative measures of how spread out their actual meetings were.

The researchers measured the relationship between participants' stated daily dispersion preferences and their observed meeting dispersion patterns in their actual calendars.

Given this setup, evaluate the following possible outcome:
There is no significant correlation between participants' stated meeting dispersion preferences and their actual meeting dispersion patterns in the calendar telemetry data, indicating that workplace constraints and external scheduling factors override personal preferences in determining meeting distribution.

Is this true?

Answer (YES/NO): YES